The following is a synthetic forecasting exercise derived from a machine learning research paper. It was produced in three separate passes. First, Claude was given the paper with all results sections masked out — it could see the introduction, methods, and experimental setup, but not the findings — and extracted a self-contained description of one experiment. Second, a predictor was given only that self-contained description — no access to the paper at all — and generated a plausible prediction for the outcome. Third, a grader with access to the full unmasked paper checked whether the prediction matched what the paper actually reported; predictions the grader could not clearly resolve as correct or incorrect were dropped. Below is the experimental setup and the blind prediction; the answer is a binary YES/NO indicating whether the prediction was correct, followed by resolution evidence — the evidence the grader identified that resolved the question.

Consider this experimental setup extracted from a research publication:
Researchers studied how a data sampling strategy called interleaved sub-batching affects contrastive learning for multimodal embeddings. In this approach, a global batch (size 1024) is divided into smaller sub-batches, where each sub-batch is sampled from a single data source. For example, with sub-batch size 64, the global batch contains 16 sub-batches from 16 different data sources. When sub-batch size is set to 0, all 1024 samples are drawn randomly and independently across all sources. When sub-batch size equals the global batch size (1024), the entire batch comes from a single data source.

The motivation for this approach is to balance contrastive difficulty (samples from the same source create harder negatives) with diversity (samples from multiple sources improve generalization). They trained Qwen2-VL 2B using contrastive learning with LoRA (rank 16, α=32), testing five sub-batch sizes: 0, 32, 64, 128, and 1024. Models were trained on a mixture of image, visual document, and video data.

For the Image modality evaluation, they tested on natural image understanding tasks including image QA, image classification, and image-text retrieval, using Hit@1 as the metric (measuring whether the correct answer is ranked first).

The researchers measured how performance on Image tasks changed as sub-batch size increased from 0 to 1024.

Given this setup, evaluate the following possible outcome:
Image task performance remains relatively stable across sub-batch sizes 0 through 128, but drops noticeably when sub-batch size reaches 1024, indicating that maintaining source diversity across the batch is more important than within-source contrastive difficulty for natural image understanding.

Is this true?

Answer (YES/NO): NO